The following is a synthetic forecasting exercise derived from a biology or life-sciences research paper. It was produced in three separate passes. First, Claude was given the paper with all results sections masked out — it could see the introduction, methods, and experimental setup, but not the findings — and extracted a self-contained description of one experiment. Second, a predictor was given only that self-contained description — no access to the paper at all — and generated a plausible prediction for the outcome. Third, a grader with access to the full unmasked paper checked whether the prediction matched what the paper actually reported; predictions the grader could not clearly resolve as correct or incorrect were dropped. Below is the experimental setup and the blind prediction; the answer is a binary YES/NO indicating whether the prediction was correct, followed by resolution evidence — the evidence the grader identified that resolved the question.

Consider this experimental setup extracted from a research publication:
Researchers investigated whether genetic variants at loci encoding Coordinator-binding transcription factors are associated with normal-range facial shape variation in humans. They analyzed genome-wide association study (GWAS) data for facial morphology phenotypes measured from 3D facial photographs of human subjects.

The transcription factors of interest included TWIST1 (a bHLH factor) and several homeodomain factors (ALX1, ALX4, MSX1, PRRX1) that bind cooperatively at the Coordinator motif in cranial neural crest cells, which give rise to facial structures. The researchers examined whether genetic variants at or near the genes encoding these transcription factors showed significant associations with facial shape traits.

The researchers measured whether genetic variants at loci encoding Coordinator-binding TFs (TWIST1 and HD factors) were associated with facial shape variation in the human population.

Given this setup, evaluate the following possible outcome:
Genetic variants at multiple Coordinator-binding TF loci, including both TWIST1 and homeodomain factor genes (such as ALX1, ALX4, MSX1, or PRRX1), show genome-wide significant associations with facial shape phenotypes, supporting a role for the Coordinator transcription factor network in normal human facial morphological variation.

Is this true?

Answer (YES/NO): YES